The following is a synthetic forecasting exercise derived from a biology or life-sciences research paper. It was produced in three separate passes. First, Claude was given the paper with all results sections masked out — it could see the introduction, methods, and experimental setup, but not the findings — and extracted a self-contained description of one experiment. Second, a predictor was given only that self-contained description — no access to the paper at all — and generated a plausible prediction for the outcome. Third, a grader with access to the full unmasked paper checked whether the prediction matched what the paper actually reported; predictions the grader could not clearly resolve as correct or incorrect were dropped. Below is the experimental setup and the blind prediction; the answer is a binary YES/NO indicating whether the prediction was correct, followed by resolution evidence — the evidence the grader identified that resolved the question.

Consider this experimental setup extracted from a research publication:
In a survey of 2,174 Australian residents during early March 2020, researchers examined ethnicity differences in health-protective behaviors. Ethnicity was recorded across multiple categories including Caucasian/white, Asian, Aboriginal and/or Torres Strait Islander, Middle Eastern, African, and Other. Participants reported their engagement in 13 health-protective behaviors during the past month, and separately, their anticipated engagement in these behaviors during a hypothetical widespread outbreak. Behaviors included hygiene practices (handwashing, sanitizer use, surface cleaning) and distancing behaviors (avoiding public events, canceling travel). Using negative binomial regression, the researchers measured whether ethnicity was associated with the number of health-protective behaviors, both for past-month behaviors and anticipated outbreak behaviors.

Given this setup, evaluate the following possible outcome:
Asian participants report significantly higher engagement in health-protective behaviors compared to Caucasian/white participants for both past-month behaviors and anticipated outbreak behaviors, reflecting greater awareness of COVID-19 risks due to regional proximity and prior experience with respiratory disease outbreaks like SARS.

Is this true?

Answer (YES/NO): YES